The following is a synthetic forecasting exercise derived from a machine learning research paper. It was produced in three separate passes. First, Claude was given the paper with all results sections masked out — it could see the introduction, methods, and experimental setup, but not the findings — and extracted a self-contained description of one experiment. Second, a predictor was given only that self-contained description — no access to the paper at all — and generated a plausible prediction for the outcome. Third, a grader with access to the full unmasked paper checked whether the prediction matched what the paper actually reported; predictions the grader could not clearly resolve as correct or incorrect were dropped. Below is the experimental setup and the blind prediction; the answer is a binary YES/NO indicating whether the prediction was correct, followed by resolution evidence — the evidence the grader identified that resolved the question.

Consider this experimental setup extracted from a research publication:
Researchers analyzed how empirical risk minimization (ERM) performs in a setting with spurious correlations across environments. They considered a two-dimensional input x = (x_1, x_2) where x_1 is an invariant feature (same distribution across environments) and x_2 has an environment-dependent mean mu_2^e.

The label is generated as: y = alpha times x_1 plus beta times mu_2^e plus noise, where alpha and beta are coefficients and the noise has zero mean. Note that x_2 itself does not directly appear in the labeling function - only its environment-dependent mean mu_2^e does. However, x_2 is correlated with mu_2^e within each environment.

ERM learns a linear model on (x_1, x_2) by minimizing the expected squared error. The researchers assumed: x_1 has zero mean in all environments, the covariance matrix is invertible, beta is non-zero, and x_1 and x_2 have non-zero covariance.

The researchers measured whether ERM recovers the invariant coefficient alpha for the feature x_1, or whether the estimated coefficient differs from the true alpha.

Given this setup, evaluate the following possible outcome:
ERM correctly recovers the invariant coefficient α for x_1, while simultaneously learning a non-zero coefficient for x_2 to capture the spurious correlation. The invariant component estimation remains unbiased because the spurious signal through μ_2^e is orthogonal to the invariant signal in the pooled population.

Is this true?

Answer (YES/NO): NO